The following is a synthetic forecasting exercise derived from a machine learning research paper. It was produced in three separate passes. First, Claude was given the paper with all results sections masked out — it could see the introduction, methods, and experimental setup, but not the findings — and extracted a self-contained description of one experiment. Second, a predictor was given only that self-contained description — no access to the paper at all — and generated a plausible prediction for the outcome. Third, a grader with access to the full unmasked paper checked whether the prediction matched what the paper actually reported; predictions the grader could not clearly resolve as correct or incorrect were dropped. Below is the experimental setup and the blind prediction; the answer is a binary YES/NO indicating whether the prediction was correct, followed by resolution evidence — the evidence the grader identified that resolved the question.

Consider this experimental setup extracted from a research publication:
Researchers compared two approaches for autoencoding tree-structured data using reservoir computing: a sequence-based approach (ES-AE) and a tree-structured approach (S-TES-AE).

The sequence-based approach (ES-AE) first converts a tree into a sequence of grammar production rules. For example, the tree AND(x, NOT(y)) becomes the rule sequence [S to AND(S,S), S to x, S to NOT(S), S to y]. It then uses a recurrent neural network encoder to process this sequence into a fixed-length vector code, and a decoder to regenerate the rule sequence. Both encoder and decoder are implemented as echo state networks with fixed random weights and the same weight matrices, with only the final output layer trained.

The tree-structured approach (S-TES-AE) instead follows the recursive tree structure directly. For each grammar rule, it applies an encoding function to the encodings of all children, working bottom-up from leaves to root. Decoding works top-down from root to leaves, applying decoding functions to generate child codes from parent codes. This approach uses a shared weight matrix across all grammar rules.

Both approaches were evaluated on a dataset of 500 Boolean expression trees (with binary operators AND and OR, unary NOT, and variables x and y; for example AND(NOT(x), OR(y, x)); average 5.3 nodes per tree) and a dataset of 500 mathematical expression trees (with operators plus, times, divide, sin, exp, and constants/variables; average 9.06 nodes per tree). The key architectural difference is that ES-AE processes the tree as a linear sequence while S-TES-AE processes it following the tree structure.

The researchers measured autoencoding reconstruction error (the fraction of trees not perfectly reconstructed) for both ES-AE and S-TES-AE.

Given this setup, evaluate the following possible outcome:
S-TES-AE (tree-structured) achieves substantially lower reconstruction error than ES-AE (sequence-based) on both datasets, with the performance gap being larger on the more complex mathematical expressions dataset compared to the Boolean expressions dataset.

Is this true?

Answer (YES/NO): YES